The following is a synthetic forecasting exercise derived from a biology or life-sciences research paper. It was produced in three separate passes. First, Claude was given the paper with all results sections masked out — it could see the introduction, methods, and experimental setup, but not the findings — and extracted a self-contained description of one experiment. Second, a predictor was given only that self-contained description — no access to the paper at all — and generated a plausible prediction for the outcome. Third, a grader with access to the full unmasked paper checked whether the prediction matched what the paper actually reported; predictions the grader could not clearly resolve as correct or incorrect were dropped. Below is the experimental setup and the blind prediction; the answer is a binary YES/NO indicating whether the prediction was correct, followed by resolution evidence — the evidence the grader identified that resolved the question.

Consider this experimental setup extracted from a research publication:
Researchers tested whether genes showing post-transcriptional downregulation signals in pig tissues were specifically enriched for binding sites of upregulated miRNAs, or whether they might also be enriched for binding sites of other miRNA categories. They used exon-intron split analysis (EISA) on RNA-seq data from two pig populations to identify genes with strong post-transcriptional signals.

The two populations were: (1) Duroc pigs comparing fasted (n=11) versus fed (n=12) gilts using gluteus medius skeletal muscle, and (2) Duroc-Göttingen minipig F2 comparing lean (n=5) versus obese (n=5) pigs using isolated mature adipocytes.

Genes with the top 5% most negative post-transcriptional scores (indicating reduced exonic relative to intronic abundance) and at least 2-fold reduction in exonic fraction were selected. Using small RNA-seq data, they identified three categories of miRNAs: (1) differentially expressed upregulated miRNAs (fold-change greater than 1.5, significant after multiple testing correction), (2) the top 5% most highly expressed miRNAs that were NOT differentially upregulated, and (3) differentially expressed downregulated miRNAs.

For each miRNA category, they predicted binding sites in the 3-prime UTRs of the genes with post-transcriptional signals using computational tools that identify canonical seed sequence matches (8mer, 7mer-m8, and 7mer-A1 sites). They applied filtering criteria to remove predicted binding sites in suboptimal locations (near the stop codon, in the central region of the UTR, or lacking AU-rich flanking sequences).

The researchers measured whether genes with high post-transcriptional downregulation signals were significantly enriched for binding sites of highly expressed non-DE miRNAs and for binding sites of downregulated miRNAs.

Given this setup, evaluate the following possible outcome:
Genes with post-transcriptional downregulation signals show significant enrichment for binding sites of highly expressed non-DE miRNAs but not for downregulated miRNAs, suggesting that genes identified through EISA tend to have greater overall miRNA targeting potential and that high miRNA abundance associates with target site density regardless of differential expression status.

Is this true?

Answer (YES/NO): NO